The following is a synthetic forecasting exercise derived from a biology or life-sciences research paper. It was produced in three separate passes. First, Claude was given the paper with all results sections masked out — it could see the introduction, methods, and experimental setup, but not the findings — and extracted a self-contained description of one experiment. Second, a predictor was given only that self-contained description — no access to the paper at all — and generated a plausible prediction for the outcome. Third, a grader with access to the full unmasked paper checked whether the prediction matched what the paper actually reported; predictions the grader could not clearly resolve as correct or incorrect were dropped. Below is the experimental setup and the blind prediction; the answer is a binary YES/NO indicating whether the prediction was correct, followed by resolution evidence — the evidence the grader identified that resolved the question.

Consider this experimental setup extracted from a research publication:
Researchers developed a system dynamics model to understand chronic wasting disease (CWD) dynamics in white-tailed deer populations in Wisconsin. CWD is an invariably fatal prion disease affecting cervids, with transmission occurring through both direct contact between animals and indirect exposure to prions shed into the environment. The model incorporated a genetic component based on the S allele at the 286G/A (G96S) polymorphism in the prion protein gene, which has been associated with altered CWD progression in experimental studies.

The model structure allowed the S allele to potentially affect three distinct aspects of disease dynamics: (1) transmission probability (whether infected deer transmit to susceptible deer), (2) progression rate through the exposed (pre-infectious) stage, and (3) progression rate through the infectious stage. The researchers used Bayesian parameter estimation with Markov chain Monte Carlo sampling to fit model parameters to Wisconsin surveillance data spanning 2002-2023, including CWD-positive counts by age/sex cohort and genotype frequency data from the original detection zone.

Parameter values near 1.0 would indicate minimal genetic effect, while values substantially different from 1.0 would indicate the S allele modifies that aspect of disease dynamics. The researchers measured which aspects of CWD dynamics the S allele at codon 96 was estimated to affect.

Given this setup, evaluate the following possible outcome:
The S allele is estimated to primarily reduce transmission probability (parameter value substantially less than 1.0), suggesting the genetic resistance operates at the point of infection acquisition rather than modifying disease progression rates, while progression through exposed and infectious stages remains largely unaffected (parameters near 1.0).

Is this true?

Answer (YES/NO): NO